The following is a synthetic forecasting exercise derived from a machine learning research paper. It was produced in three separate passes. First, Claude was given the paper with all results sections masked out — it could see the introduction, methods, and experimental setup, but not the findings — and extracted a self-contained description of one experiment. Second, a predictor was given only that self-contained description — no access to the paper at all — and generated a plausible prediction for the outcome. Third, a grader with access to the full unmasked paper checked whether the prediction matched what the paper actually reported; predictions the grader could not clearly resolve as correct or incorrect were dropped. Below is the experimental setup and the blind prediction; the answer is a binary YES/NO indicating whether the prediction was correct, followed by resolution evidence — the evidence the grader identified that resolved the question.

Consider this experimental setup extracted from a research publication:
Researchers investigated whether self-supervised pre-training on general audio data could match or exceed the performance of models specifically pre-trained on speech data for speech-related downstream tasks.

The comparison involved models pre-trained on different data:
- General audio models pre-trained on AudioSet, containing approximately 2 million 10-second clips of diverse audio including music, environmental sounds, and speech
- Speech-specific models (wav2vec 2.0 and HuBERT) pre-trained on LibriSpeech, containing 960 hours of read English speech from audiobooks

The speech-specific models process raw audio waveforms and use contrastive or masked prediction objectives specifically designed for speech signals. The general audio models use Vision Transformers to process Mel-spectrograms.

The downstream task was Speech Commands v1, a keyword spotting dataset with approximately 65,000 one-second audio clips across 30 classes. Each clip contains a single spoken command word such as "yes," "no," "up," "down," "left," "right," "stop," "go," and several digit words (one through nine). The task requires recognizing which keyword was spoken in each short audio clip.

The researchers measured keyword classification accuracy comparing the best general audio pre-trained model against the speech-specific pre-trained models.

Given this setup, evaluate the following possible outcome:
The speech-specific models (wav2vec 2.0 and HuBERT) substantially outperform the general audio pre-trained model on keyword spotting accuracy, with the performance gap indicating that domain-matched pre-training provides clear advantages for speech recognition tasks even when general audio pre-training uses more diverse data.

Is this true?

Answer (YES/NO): NO